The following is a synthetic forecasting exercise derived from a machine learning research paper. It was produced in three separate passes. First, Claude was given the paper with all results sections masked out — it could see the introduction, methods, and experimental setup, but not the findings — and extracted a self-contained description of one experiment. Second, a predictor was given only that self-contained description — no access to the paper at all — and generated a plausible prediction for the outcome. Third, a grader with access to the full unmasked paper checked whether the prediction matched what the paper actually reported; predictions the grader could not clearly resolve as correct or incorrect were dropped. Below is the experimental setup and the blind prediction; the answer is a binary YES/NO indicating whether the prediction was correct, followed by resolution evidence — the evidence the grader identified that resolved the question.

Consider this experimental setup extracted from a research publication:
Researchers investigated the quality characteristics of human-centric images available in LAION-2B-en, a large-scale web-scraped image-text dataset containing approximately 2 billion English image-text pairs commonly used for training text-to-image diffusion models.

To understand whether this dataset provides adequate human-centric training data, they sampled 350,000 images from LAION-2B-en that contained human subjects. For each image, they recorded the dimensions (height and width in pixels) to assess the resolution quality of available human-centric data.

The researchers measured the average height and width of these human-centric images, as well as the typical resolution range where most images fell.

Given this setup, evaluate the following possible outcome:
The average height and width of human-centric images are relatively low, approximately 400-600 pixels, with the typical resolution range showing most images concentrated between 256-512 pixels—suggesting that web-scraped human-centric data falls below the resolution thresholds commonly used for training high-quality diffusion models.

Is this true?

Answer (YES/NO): YES